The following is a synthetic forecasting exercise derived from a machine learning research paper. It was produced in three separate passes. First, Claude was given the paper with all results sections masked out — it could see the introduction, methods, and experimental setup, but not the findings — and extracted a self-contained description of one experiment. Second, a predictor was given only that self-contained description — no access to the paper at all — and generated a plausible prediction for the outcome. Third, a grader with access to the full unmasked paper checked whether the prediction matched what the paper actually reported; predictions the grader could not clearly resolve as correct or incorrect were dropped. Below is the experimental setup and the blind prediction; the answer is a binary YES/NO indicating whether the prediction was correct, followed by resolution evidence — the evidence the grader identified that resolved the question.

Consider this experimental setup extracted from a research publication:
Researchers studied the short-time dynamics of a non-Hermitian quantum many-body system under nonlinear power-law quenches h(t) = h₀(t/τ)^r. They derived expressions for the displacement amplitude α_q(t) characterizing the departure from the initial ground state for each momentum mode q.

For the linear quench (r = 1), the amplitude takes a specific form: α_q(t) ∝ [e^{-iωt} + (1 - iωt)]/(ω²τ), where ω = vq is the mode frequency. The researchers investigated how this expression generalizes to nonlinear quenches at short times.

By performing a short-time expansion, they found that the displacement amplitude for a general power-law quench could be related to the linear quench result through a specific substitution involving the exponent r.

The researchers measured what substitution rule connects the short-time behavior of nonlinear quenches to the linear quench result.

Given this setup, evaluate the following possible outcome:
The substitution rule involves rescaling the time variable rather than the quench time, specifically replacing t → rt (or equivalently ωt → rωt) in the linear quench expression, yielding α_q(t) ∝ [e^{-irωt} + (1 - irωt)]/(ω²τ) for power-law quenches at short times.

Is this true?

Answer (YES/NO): NO